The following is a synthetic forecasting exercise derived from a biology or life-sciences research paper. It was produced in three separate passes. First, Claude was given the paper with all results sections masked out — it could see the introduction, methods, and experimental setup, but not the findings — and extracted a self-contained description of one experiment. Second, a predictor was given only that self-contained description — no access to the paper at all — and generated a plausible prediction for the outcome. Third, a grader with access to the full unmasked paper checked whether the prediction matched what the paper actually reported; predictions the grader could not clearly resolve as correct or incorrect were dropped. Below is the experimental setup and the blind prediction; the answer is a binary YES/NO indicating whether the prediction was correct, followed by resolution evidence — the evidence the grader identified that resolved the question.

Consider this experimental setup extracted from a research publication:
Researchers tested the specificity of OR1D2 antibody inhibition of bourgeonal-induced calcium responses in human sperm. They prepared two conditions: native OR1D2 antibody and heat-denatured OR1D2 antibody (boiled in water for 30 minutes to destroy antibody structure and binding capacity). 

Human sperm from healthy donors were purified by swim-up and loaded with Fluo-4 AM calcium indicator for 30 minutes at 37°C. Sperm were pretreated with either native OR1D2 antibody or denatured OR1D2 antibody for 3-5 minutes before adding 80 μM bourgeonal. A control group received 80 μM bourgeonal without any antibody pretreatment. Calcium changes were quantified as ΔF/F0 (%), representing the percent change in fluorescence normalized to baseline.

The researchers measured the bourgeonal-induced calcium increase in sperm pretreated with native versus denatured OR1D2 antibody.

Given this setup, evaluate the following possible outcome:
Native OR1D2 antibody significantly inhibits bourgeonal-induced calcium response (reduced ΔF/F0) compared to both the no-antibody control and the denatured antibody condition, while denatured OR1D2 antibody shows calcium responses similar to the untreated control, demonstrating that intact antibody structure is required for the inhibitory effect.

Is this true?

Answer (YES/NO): YES